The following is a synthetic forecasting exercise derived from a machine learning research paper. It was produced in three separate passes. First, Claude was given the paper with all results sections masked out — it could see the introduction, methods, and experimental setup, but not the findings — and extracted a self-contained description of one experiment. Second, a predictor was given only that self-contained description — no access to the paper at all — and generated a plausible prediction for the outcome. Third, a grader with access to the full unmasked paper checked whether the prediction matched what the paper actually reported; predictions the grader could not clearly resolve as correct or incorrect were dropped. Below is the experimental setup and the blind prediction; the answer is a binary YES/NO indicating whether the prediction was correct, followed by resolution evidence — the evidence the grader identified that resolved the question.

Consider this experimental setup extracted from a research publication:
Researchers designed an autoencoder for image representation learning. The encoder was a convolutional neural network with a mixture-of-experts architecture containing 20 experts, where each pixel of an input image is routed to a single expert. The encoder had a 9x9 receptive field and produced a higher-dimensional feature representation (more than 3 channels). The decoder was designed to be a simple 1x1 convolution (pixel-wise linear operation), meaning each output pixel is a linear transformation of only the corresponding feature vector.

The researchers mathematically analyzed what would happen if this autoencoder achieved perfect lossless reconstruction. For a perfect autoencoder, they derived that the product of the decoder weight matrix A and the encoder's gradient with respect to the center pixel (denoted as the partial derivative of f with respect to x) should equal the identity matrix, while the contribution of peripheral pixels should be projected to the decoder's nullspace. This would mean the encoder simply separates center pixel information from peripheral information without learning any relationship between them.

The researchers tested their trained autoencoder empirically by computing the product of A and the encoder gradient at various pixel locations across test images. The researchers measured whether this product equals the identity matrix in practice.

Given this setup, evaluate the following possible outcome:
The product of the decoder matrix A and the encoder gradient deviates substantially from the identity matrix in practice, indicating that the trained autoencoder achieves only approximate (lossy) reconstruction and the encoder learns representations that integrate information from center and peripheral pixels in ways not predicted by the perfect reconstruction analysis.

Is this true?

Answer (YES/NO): YES